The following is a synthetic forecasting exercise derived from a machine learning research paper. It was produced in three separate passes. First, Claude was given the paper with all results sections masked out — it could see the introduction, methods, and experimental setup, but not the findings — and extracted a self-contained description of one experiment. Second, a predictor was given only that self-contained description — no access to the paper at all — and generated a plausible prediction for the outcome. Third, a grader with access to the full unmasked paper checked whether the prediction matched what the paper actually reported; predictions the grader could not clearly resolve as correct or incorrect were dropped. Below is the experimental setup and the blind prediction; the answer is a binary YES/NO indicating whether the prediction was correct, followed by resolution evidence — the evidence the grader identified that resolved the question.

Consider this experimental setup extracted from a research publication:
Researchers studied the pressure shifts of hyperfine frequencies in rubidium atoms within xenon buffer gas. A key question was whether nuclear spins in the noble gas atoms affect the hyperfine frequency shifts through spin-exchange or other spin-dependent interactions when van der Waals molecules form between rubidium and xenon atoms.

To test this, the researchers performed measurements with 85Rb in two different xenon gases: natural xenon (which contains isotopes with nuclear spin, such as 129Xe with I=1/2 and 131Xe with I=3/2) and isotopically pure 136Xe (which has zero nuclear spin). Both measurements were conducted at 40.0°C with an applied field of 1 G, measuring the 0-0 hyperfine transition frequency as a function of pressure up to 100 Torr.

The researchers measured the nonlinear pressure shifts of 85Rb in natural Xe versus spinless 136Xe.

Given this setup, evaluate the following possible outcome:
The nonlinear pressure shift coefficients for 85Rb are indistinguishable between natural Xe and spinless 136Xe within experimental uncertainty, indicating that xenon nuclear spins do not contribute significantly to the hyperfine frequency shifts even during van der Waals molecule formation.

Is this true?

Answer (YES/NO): YES